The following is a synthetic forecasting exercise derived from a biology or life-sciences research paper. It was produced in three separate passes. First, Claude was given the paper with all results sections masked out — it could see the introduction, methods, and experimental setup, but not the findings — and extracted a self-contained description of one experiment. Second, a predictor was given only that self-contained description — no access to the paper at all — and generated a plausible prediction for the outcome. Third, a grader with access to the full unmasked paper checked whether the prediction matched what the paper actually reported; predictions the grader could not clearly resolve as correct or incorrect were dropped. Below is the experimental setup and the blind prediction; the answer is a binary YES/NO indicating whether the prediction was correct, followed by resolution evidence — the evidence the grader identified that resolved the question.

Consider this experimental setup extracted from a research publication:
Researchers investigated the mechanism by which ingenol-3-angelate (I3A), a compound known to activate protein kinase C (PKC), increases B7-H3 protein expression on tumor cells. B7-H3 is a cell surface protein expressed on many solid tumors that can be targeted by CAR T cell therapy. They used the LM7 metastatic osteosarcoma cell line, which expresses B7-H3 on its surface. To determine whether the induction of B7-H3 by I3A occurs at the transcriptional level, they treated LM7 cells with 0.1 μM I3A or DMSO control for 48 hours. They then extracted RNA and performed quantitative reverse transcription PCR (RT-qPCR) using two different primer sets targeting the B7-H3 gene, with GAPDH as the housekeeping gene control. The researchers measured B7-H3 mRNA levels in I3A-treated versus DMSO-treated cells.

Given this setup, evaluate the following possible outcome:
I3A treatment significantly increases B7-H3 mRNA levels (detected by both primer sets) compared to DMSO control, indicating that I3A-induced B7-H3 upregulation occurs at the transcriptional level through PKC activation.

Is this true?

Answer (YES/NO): YES